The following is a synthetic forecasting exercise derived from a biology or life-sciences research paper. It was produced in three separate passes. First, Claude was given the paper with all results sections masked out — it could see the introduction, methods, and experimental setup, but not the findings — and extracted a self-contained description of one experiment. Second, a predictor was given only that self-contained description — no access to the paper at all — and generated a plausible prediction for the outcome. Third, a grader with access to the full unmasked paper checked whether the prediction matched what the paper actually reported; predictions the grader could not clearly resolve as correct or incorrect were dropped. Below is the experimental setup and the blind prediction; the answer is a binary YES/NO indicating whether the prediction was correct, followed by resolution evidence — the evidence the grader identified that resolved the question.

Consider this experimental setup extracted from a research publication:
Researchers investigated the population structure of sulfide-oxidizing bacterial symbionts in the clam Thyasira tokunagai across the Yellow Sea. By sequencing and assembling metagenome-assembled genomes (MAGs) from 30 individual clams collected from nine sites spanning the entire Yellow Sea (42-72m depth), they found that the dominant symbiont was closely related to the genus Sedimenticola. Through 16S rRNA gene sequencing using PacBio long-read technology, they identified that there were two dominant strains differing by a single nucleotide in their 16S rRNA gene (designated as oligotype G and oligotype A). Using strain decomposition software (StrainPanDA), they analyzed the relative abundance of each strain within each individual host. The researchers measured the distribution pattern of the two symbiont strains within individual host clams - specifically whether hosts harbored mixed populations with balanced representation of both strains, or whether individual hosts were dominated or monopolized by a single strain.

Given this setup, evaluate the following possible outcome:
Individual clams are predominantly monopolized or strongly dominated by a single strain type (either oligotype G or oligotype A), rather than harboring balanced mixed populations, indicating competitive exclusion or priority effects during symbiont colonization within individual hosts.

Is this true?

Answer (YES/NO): YES